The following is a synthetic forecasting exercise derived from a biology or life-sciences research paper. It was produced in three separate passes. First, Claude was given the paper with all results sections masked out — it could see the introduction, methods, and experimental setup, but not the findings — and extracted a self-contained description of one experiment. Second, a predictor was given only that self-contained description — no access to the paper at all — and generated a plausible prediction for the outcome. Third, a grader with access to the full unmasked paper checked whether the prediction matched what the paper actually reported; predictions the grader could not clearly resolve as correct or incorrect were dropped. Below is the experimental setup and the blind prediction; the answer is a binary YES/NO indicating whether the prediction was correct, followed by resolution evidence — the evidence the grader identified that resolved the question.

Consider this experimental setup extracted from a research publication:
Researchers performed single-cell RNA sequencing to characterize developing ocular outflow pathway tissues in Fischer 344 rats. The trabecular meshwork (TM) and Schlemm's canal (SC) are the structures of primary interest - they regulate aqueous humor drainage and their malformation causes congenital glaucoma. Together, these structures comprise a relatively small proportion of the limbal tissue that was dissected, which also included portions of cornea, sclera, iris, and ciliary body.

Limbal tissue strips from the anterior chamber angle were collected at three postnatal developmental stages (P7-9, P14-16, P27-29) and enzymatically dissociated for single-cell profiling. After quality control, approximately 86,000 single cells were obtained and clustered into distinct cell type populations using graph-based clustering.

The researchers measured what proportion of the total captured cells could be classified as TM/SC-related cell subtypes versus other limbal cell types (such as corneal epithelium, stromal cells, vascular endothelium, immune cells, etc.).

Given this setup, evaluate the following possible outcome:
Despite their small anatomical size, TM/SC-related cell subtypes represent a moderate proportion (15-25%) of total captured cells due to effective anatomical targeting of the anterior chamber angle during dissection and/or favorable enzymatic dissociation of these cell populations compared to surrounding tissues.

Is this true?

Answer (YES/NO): NO